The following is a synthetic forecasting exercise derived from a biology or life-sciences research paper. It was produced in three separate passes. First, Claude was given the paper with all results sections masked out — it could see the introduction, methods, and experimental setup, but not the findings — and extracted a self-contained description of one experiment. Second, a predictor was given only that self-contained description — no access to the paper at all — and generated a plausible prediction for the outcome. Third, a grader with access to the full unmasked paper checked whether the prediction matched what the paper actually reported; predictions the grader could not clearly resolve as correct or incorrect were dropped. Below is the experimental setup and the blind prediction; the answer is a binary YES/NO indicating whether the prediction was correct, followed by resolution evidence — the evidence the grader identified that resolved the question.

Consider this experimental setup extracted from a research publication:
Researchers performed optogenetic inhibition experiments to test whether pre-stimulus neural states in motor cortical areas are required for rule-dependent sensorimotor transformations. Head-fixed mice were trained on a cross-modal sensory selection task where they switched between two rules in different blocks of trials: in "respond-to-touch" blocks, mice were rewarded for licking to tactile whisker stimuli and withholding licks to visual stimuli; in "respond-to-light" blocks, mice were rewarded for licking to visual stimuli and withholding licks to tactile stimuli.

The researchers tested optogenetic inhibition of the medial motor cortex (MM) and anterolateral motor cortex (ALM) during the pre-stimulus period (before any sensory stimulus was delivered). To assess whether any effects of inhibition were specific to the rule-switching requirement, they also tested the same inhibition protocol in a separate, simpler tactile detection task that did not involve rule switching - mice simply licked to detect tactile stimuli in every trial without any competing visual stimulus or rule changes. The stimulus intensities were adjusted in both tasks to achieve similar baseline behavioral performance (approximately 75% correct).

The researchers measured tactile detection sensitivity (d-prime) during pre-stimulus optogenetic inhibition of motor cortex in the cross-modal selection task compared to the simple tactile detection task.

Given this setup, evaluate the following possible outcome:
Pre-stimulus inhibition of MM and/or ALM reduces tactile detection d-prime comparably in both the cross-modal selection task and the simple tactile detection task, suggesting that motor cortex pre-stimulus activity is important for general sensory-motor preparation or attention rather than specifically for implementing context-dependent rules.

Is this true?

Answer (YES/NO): NO